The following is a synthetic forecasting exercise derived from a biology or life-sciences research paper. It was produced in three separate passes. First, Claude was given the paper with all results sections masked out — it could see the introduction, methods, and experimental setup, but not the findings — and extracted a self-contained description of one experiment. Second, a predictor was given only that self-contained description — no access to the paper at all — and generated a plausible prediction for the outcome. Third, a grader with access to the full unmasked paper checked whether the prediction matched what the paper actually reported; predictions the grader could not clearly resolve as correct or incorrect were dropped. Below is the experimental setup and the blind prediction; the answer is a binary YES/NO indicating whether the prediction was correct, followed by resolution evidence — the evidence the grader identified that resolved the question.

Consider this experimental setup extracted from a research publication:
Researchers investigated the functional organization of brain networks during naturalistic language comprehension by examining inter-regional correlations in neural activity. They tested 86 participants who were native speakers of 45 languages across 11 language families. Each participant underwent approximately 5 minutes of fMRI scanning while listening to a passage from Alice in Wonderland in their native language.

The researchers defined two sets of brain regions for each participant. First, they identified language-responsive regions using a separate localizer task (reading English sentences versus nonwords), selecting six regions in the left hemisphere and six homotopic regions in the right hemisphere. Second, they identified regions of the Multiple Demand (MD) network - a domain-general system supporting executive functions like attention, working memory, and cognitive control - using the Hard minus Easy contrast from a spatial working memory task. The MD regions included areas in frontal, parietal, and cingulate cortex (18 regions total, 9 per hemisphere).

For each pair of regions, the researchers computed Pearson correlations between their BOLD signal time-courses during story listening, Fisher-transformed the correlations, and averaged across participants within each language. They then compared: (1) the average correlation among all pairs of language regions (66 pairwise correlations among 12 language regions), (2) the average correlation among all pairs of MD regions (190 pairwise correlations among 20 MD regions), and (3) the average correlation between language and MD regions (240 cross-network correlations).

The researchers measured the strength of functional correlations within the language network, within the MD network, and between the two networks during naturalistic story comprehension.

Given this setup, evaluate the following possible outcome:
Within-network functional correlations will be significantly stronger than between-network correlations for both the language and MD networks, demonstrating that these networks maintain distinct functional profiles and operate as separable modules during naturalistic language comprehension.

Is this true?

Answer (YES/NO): YES